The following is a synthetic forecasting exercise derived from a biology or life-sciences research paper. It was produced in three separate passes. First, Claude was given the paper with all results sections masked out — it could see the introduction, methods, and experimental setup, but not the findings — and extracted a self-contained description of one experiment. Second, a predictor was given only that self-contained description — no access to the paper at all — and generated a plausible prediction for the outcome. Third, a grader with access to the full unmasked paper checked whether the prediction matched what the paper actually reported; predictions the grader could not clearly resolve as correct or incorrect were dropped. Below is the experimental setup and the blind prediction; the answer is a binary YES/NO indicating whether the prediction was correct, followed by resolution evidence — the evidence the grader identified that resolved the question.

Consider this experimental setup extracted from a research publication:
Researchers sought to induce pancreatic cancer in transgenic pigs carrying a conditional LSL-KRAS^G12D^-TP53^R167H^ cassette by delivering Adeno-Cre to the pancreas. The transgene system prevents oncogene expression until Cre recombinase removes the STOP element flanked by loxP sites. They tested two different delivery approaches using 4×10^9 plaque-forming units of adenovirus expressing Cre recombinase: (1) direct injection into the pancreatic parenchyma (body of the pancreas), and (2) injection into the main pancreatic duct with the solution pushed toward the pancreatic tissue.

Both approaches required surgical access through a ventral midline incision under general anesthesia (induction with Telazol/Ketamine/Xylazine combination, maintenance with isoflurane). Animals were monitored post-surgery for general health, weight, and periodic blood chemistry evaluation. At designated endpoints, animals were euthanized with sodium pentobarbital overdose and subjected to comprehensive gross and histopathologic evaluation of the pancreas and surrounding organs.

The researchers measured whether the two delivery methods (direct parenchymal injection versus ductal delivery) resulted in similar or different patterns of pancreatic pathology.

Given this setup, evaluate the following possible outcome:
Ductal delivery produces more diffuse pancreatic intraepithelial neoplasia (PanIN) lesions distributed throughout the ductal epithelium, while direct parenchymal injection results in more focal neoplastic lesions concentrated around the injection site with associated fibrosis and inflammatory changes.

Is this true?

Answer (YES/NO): NO